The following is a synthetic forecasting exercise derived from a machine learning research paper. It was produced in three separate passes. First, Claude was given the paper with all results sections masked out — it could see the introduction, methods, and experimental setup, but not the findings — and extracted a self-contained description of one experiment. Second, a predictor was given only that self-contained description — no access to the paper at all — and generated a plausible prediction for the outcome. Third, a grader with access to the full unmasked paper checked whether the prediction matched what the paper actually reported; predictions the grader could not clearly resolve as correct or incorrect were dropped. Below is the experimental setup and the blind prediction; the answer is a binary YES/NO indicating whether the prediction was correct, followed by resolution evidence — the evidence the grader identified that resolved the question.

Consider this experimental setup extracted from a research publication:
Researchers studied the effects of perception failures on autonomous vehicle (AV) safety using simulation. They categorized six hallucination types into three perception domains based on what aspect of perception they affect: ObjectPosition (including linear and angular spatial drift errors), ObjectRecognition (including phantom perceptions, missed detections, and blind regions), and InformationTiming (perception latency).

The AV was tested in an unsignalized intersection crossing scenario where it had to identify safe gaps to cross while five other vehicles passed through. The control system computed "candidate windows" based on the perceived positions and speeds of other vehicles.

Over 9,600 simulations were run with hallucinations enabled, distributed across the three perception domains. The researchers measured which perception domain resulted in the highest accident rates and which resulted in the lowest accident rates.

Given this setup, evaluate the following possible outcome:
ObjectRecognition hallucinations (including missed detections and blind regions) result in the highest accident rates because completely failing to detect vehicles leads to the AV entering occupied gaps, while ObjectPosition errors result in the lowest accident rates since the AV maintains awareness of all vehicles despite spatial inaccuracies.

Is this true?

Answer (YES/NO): NO